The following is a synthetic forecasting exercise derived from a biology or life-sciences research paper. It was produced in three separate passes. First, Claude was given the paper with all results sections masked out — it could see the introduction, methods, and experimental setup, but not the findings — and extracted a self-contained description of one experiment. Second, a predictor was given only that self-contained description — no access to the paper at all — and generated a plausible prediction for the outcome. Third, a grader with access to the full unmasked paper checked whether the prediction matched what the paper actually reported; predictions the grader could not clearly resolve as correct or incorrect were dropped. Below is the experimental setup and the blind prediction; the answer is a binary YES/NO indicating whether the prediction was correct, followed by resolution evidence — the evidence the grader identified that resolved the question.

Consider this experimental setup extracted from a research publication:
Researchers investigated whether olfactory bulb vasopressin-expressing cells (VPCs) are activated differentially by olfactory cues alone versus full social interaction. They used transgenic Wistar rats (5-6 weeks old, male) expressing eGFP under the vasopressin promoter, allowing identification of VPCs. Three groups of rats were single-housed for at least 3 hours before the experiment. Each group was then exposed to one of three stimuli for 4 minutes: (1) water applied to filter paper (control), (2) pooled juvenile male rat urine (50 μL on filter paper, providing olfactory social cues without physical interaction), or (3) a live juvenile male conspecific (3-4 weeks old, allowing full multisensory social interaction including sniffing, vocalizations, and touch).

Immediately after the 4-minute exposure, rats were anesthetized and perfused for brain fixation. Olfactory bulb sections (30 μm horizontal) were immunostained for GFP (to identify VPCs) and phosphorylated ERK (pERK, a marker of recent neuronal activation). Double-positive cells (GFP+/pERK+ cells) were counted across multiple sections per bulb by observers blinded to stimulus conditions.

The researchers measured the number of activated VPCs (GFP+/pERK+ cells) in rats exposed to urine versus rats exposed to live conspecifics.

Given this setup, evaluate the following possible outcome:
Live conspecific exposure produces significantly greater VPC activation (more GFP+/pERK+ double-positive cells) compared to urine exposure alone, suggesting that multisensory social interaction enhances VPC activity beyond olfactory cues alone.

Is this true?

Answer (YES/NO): YES